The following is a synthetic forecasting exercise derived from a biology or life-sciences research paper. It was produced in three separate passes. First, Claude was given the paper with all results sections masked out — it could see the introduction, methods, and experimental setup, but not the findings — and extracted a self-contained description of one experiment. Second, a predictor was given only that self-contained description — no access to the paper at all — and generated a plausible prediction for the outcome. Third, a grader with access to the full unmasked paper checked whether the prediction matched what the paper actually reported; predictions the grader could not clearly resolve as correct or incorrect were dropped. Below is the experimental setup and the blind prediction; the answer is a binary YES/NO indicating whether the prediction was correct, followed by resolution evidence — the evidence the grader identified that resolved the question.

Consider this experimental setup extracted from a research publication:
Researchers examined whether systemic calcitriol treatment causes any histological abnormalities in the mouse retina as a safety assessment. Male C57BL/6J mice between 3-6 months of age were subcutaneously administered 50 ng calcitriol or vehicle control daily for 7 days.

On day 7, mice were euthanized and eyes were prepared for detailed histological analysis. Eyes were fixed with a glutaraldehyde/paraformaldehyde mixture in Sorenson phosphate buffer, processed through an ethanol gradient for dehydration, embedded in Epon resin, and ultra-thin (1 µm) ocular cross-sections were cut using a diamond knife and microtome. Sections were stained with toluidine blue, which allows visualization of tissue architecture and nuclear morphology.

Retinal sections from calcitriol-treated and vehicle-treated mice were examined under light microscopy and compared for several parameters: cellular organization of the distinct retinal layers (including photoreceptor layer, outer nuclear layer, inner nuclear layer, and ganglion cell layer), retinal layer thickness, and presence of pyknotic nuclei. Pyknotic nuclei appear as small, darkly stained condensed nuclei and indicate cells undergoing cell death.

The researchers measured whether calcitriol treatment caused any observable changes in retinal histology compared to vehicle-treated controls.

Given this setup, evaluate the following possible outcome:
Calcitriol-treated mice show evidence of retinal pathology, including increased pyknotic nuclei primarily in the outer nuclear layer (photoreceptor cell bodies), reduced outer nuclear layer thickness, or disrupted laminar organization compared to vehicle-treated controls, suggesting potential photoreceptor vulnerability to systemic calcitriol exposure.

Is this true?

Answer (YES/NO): NO